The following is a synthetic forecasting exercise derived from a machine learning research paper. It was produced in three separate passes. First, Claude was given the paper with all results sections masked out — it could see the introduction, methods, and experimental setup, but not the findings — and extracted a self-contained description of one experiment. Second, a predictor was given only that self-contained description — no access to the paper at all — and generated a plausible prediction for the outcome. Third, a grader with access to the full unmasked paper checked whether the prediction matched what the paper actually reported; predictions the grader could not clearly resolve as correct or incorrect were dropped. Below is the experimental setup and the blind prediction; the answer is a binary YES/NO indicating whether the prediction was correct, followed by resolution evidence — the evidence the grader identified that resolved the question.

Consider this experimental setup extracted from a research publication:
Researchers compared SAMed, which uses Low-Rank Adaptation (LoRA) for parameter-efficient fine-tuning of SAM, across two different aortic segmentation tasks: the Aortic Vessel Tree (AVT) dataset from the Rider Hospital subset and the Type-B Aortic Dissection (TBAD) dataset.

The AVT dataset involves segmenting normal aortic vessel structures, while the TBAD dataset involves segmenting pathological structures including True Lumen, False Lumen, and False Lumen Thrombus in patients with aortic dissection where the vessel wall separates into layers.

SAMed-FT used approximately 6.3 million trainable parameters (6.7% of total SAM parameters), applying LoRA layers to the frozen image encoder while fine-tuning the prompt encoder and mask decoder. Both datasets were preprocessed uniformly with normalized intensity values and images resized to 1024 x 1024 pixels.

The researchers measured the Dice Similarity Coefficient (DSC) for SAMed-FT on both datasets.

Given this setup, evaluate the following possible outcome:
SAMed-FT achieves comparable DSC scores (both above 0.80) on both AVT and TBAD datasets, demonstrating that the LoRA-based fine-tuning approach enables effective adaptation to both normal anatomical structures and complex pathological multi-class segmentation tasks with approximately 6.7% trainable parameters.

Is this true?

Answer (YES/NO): YES